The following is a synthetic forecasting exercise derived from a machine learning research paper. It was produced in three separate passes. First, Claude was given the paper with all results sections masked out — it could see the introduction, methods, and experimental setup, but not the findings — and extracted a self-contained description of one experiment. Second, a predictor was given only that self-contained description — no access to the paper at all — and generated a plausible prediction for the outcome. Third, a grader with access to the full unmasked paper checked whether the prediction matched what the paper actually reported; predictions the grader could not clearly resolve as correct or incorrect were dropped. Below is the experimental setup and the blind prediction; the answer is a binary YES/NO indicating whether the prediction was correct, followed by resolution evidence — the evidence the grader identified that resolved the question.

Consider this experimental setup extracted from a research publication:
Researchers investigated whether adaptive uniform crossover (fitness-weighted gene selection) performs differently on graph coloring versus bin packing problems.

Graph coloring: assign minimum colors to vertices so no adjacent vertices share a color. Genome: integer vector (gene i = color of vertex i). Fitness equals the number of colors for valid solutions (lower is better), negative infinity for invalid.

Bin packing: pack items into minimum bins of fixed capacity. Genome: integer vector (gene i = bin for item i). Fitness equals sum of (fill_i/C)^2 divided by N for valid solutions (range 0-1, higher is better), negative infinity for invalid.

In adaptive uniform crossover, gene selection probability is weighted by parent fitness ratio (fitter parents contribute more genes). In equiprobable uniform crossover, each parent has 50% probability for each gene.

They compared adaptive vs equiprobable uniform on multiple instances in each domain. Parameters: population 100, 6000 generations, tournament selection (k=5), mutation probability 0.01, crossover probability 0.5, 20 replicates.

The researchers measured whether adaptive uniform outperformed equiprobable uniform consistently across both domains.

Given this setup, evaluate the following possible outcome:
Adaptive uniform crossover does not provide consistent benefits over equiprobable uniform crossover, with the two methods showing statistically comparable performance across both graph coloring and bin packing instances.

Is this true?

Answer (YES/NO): NO